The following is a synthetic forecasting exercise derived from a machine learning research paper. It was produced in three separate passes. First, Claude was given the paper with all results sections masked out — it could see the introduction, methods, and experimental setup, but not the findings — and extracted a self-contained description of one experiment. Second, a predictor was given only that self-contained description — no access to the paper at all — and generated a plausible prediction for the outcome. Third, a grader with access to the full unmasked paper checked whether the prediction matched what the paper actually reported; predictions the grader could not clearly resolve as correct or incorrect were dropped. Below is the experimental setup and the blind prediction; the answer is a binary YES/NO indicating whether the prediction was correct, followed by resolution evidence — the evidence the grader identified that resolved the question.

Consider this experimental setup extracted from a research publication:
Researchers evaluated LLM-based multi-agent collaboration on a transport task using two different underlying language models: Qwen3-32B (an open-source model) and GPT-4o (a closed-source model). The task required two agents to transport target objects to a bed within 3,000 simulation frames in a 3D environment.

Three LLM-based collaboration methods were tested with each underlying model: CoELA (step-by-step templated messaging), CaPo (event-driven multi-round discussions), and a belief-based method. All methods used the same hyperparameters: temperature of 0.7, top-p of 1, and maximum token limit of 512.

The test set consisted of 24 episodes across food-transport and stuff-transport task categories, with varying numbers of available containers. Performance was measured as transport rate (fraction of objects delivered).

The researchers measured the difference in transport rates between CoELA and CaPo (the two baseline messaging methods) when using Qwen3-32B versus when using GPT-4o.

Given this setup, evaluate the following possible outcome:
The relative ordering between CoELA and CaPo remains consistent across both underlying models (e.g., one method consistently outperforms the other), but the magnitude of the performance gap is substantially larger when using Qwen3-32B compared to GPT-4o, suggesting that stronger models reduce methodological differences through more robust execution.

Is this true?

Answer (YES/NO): NO